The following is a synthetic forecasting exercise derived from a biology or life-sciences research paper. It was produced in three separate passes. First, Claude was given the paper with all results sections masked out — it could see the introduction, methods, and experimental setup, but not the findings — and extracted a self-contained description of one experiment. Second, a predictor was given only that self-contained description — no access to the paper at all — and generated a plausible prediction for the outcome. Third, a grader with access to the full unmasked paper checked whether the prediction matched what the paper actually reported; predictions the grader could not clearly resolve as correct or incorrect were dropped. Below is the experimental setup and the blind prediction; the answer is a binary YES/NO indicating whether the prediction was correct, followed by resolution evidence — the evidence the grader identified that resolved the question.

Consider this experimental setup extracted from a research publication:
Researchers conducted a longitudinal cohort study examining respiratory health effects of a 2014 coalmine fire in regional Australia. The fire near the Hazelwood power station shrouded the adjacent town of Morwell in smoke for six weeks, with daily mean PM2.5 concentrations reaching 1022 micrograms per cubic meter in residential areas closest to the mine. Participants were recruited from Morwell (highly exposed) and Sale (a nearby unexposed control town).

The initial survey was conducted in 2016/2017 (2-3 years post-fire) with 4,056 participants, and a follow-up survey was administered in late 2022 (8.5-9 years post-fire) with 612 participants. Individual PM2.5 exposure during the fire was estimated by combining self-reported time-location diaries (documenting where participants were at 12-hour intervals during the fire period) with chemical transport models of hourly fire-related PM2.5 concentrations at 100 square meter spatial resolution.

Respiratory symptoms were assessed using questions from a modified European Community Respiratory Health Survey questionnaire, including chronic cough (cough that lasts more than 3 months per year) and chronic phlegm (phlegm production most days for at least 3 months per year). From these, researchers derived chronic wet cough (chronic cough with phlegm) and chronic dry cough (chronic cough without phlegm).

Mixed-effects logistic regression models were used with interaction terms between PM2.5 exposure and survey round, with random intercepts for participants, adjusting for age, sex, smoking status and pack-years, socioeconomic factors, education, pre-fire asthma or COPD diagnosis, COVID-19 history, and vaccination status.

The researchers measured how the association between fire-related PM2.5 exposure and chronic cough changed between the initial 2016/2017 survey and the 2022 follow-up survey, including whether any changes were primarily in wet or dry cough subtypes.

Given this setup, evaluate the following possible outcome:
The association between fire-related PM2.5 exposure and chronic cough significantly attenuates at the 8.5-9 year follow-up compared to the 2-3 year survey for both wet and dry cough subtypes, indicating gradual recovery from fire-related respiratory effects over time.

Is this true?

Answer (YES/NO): NO